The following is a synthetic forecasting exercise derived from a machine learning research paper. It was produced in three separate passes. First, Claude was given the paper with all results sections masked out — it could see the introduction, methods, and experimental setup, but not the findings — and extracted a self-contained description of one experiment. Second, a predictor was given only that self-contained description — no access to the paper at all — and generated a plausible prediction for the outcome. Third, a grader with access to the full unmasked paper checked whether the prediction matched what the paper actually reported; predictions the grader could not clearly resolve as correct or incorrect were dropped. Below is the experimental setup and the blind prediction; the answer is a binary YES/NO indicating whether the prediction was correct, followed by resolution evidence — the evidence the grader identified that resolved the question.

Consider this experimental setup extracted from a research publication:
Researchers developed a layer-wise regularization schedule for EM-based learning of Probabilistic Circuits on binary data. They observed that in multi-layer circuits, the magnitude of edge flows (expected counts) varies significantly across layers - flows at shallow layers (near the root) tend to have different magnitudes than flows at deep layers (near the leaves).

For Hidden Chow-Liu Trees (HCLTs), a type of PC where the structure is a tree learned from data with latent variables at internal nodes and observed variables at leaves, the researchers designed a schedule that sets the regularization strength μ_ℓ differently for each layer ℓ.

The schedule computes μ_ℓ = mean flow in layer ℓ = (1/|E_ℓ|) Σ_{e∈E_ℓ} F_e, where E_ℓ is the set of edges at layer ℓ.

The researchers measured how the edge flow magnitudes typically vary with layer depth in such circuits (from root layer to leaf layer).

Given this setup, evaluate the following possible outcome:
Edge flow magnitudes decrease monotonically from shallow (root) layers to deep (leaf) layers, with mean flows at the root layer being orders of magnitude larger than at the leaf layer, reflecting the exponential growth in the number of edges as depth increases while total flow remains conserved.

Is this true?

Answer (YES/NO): NO